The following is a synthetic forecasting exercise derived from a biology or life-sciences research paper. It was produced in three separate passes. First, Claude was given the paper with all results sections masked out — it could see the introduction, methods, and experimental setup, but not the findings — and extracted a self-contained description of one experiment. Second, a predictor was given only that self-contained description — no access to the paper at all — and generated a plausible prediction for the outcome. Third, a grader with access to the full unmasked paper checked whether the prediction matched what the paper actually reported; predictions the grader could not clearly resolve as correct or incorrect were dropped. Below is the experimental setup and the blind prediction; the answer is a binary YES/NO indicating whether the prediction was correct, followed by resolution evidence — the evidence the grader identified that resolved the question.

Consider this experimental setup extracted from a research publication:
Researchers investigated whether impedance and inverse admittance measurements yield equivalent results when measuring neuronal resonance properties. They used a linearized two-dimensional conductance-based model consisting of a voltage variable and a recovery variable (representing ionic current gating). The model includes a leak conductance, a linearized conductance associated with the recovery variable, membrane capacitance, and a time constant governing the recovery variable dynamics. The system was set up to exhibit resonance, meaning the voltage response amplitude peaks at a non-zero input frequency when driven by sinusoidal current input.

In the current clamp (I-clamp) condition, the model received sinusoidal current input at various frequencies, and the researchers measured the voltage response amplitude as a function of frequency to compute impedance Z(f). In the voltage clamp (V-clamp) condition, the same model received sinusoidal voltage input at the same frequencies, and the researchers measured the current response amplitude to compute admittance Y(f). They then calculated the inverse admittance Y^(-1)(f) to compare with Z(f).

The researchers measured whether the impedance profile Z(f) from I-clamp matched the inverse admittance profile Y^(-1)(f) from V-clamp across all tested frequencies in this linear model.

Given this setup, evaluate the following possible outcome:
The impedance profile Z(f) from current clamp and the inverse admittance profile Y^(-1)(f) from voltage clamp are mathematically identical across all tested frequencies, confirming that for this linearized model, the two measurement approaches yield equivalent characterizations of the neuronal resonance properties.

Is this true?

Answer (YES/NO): YES